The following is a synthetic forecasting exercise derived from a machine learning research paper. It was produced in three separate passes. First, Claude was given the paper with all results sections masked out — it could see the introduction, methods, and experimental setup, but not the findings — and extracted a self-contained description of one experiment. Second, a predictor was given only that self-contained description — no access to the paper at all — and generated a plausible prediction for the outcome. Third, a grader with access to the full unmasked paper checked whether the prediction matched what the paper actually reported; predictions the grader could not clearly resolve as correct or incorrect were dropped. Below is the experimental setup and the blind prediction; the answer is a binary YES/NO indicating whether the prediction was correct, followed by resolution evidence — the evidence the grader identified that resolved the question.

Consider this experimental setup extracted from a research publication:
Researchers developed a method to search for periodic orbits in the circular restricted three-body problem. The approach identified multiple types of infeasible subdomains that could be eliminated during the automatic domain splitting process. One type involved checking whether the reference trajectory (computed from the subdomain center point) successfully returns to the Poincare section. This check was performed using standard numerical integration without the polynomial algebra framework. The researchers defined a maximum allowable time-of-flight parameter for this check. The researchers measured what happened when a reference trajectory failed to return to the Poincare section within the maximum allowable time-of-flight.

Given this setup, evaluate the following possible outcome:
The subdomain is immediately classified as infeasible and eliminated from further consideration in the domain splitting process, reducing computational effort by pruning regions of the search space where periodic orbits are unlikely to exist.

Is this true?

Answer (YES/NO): NO